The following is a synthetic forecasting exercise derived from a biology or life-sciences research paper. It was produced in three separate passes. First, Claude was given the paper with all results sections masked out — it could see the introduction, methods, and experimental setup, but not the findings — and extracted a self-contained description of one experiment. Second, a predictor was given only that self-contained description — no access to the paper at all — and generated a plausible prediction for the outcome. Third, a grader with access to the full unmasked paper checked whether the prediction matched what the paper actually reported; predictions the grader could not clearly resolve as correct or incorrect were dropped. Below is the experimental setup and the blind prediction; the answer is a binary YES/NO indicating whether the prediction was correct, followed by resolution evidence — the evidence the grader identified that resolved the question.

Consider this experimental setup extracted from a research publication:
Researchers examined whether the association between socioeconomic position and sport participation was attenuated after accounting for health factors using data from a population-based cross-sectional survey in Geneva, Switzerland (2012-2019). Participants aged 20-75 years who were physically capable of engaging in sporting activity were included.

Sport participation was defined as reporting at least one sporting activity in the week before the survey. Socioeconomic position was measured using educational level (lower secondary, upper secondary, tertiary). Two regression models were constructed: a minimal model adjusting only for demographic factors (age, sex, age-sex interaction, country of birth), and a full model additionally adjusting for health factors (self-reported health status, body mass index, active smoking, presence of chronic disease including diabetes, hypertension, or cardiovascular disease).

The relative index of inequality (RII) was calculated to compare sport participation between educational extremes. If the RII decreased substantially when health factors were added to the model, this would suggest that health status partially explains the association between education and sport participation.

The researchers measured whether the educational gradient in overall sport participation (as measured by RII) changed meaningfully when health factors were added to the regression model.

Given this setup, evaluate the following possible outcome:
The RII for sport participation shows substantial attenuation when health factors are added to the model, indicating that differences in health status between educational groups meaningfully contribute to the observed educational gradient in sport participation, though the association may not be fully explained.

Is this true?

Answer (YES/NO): NO